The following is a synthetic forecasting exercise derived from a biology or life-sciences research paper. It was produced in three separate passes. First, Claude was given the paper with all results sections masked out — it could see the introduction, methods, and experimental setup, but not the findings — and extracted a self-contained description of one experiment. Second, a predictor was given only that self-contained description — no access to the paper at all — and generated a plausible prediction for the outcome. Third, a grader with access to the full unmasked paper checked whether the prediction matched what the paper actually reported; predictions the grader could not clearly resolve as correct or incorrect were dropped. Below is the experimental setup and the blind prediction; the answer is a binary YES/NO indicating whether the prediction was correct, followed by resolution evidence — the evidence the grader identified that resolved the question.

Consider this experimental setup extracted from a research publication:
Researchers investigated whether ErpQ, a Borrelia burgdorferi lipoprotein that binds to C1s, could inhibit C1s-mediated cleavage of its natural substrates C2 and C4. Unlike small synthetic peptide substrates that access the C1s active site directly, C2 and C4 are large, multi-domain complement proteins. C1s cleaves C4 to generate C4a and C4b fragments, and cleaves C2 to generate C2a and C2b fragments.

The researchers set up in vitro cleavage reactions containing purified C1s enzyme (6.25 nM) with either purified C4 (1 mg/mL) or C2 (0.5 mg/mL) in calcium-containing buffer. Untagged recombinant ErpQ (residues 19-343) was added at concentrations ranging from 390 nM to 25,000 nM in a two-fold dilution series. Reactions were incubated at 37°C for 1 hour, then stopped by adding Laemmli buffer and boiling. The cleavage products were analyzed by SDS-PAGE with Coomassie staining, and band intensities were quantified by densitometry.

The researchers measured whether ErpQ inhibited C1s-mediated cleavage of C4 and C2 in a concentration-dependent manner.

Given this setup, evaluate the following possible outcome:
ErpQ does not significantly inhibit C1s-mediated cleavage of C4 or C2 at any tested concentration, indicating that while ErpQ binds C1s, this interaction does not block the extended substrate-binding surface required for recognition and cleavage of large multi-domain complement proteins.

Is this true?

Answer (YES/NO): NO